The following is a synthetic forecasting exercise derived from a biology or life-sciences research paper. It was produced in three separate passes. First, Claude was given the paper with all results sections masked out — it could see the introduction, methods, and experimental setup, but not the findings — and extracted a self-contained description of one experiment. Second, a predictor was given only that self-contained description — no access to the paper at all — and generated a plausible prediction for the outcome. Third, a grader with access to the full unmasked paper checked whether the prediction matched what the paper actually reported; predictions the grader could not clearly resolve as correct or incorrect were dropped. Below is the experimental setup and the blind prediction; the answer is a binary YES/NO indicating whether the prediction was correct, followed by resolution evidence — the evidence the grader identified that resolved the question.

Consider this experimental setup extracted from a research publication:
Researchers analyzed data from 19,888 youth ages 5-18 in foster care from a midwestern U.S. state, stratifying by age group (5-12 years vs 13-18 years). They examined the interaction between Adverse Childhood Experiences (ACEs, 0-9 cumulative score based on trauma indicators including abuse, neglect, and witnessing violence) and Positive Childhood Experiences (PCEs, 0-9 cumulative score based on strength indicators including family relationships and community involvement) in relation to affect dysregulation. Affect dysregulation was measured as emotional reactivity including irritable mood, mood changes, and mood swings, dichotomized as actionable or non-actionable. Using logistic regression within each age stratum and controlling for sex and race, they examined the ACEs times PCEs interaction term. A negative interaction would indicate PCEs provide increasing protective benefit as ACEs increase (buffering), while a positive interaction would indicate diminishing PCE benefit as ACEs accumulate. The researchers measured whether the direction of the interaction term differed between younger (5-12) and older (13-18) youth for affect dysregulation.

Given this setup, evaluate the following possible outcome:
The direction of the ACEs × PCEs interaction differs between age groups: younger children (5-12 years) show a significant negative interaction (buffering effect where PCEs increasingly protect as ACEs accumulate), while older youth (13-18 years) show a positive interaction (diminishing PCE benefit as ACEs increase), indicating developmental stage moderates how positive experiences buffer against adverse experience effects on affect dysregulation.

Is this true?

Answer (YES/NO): NO